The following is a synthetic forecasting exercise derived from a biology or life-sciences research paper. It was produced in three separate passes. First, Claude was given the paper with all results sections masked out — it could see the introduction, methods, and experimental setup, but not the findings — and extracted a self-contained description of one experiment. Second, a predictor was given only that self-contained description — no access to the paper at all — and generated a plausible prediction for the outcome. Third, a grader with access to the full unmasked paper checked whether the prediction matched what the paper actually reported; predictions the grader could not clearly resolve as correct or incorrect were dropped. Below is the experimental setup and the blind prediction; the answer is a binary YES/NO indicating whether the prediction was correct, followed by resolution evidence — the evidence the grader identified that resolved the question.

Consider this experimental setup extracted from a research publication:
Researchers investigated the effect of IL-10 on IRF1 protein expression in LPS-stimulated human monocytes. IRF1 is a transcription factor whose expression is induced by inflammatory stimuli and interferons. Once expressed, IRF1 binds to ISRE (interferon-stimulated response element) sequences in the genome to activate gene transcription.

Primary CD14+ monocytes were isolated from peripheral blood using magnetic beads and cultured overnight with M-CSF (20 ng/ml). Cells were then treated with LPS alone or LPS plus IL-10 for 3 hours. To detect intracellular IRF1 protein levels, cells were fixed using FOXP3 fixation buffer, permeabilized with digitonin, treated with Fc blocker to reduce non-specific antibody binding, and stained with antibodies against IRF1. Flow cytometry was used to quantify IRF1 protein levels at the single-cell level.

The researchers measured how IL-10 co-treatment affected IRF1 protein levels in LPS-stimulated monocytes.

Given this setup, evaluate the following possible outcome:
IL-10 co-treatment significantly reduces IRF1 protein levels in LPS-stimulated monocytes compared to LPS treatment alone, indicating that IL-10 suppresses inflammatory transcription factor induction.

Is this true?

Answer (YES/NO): YES